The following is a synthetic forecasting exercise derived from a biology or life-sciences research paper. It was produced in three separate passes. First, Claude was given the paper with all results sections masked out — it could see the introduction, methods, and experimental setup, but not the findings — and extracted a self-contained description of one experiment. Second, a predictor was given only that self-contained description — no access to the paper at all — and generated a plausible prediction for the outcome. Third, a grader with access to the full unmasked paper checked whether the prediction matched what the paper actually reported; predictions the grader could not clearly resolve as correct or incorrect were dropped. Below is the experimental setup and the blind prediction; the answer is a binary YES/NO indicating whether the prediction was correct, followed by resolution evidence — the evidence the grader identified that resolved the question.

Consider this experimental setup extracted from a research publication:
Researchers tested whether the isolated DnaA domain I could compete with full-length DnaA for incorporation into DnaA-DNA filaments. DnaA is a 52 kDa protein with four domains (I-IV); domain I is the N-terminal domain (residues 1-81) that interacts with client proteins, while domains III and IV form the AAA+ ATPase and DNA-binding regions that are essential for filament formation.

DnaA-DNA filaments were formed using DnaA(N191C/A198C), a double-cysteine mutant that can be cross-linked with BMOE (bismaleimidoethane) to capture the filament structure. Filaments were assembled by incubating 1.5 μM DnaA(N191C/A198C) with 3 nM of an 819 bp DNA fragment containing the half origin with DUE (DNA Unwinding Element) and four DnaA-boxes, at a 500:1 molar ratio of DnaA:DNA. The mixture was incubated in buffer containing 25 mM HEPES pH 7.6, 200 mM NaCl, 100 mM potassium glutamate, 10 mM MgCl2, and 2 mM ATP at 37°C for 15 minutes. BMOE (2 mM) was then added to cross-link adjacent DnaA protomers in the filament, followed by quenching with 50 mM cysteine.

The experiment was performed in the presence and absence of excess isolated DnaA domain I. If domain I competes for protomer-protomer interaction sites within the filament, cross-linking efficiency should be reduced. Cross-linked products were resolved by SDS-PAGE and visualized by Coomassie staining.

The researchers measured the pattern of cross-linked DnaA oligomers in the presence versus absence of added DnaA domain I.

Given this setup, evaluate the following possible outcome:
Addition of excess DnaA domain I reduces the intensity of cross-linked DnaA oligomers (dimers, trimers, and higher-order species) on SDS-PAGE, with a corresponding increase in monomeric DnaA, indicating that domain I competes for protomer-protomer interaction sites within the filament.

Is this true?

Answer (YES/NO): NO